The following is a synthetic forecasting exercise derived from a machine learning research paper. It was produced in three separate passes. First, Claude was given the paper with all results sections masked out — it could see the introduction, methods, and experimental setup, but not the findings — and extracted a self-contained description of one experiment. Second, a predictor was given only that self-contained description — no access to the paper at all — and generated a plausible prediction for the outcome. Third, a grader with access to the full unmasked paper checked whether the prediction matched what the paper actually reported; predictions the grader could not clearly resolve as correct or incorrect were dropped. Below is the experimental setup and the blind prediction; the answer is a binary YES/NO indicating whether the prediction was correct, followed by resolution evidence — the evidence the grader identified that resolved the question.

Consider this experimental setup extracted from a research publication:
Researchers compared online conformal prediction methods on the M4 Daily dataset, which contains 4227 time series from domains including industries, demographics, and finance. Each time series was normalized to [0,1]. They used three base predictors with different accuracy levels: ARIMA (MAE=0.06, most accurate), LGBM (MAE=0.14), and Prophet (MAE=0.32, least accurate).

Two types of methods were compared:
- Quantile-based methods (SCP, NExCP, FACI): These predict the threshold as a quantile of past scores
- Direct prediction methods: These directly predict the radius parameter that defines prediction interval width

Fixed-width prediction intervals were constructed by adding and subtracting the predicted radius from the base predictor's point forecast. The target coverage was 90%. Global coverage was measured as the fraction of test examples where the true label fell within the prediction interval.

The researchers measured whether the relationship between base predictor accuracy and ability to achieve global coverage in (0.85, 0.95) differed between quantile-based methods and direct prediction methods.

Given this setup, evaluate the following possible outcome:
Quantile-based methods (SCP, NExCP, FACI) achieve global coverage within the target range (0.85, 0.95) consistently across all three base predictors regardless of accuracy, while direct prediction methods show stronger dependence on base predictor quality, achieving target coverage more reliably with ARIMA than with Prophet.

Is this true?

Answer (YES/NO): NO